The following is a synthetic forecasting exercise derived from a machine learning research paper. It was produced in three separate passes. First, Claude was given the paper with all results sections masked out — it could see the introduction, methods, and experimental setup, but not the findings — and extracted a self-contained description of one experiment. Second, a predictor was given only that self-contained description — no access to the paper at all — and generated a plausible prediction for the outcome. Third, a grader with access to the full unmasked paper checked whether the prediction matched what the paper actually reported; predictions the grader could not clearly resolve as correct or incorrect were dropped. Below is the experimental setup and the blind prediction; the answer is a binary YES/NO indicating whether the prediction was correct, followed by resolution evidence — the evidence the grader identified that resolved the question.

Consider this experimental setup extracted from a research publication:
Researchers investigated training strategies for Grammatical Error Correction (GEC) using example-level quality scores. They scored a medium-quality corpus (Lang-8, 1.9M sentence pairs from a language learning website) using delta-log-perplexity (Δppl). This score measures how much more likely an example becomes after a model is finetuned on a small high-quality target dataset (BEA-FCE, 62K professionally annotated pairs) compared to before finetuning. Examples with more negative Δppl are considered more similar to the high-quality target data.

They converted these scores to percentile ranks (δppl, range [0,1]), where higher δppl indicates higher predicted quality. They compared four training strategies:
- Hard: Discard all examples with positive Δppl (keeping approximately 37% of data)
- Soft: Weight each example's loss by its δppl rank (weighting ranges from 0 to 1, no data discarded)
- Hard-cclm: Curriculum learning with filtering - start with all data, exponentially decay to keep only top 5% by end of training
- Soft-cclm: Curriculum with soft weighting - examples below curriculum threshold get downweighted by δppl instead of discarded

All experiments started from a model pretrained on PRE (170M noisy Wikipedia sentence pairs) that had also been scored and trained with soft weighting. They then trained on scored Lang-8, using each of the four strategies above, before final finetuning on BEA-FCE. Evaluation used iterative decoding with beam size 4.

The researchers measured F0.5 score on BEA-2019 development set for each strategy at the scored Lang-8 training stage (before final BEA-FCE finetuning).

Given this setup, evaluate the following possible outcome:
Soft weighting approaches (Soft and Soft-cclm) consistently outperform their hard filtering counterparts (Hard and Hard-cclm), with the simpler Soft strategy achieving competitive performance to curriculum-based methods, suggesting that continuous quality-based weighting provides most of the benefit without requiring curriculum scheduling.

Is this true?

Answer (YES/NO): NO